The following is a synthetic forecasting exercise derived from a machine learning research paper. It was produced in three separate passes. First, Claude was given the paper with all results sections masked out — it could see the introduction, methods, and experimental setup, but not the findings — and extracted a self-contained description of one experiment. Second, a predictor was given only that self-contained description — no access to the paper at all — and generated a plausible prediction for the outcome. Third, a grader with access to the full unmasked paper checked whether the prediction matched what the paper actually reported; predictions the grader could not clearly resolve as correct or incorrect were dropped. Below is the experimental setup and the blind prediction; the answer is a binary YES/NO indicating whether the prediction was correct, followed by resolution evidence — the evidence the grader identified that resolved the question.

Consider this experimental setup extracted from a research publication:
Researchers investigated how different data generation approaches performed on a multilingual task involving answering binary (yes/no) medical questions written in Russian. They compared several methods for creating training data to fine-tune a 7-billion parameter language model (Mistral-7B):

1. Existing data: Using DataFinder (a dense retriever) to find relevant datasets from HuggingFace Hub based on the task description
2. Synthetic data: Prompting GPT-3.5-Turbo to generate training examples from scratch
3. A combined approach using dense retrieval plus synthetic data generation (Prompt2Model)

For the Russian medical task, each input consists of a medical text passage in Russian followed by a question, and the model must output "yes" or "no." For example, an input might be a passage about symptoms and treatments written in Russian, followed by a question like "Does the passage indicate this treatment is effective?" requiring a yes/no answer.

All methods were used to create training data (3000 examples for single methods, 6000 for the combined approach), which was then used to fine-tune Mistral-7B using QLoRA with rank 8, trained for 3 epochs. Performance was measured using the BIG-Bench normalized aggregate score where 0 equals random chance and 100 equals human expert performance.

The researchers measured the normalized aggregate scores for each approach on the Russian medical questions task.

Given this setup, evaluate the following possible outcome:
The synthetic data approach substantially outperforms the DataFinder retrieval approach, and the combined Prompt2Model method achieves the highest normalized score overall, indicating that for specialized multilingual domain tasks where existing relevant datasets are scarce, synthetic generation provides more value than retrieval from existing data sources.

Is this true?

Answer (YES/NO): YES